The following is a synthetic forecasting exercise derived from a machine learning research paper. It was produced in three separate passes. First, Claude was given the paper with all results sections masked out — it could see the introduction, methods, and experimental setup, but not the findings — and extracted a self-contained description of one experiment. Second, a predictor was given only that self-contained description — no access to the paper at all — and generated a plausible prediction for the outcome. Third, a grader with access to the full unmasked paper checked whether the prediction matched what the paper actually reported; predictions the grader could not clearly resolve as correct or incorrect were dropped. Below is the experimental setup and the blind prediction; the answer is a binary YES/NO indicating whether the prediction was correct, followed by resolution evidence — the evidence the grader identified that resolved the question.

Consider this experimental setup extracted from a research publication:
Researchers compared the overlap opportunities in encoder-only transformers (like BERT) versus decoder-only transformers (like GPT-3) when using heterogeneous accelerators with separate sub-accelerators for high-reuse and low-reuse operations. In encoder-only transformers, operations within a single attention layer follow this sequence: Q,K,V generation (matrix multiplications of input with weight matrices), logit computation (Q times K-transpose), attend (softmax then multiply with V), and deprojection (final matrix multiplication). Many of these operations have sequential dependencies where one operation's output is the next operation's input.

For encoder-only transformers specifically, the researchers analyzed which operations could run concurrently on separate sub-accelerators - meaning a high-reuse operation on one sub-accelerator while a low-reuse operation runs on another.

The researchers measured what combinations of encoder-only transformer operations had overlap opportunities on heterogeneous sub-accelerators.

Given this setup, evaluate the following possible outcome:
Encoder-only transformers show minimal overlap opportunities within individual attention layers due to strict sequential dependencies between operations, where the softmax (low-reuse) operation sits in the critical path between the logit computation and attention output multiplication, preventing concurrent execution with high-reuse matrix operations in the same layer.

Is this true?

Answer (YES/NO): NO